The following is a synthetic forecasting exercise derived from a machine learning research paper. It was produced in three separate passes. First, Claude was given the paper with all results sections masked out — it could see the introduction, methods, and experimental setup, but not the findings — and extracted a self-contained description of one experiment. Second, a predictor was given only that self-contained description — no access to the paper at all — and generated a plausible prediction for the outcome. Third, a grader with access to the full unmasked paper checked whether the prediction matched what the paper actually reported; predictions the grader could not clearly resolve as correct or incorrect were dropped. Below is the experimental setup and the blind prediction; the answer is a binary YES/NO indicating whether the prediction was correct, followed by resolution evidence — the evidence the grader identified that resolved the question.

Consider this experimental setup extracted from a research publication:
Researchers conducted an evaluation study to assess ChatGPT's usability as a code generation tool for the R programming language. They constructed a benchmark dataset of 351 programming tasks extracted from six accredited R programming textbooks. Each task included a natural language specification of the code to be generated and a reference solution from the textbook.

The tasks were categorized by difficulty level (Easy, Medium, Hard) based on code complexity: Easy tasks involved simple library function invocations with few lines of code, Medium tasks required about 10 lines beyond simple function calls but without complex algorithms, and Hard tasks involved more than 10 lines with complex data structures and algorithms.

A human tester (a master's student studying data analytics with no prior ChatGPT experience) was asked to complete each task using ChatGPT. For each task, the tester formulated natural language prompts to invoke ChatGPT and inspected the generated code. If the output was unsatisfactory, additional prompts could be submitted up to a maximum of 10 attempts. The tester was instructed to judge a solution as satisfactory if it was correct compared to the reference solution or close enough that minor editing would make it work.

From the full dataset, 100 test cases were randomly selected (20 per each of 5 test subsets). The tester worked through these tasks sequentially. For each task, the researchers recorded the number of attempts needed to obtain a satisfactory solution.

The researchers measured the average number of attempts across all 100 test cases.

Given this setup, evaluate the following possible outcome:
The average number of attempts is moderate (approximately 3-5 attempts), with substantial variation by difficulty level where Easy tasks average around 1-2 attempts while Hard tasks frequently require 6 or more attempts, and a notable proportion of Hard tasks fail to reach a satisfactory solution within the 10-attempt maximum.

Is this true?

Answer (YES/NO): NO